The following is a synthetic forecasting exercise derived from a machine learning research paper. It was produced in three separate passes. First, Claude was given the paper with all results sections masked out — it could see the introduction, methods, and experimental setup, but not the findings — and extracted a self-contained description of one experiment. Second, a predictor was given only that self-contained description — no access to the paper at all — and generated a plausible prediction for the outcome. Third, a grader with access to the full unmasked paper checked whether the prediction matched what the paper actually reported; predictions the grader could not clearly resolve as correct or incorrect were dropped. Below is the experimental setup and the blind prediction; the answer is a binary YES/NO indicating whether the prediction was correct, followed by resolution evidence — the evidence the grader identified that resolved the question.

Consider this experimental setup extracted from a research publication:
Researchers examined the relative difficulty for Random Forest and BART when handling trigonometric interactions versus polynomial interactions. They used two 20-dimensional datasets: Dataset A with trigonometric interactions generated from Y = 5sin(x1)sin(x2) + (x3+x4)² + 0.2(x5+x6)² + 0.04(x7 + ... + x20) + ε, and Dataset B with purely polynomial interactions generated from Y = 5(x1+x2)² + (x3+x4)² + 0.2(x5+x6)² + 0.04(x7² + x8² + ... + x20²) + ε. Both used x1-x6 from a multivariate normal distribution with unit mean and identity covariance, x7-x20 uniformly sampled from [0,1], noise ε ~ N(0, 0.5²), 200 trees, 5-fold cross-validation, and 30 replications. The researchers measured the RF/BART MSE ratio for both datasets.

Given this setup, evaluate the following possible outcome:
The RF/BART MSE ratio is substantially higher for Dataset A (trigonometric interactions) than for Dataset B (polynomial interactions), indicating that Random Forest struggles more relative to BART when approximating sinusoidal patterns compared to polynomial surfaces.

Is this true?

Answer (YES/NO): NO